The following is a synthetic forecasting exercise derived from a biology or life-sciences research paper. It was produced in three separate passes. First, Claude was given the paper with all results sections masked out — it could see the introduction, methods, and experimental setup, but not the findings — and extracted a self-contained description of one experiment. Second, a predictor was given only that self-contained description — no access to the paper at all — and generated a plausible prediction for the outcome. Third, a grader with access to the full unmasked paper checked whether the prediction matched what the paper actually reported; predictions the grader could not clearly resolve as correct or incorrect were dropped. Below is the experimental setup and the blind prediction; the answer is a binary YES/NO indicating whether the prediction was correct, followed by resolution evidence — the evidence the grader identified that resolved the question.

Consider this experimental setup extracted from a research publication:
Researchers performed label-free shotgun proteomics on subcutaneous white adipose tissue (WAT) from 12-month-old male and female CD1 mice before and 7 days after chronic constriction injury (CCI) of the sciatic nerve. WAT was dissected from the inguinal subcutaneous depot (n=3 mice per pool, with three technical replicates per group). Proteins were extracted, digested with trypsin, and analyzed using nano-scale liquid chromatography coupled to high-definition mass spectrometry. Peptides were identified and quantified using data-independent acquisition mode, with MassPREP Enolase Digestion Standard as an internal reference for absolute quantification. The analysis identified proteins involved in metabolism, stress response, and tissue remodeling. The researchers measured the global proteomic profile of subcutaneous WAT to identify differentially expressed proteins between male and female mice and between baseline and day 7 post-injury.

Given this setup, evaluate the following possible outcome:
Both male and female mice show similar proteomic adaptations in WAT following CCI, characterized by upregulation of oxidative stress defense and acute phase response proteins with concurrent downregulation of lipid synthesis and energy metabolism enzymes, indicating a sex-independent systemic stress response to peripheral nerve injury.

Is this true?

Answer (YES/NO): NO